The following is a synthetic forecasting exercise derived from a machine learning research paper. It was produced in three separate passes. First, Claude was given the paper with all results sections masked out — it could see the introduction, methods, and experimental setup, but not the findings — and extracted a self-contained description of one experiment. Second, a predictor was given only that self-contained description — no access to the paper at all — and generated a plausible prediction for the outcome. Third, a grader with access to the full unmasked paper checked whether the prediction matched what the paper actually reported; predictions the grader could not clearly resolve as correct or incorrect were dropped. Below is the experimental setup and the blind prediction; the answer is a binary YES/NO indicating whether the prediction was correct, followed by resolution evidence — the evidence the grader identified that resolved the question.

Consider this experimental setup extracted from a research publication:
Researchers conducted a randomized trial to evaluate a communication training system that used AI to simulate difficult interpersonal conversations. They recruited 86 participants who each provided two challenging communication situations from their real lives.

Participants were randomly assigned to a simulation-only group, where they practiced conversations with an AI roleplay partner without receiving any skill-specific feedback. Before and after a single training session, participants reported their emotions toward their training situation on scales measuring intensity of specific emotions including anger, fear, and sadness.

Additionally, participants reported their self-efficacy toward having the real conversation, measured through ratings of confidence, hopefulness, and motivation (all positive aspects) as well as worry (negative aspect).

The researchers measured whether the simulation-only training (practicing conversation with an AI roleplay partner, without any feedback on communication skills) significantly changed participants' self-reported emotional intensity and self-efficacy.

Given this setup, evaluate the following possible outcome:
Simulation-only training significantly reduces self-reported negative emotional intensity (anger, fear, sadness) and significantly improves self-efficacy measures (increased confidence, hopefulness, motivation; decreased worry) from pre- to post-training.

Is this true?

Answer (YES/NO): NO